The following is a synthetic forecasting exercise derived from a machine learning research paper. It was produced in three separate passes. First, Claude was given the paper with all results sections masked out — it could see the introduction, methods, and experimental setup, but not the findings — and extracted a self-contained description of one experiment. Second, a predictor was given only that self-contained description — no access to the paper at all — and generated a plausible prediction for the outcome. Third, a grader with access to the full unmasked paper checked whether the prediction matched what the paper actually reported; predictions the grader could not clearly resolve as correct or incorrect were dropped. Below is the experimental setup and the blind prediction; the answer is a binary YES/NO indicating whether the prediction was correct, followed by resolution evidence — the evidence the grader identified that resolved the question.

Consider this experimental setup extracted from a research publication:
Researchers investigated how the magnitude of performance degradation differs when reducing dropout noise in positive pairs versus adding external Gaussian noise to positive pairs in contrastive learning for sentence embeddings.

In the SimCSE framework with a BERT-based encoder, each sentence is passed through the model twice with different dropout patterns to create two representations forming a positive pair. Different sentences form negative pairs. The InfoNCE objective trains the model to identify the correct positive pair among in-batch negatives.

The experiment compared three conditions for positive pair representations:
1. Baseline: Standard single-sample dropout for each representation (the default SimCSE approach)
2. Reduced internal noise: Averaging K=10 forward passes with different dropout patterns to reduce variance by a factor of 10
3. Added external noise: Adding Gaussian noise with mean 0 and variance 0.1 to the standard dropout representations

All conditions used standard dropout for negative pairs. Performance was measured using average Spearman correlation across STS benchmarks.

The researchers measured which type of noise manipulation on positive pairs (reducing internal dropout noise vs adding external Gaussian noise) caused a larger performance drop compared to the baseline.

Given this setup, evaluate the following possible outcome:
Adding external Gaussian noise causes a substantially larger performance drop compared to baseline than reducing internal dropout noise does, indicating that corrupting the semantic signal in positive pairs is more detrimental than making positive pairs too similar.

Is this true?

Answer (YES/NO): NO